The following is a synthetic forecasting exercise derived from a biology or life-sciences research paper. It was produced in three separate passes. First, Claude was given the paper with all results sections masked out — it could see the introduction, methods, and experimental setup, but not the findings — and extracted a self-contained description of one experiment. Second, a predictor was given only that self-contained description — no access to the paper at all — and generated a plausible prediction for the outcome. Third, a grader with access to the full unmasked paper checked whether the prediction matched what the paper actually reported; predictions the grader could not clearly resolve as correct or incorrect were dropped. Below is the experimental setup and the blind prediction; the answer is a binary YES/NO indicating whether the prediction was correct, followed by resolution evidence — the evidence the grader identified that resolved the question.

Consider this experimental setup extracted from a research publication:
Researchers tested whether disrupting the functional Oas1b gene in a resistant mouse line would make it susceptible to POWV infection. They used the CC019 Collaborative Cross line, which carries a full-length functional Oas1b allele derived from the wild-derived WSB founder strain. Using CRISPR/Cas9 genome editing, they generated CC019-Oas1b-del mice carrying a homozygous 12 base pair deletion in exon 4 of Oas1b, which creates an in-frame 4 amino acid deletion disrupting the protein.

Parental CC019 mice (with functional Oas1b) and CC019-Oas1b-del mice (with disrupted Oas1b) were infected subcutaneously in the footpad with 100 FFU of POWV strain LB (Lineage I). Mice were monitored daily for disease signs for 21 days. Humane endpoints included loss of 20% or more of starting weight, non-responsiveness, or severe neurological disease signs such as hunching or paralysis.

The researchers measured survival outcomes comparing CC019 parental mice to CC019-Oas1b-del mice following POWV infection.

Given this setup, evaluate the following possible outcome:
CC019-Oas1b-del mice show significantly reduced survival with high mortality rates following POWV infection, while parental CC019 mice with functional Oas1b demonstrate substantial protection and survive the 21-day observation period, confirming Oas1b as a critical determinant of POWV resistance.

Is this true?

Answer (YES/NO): YES